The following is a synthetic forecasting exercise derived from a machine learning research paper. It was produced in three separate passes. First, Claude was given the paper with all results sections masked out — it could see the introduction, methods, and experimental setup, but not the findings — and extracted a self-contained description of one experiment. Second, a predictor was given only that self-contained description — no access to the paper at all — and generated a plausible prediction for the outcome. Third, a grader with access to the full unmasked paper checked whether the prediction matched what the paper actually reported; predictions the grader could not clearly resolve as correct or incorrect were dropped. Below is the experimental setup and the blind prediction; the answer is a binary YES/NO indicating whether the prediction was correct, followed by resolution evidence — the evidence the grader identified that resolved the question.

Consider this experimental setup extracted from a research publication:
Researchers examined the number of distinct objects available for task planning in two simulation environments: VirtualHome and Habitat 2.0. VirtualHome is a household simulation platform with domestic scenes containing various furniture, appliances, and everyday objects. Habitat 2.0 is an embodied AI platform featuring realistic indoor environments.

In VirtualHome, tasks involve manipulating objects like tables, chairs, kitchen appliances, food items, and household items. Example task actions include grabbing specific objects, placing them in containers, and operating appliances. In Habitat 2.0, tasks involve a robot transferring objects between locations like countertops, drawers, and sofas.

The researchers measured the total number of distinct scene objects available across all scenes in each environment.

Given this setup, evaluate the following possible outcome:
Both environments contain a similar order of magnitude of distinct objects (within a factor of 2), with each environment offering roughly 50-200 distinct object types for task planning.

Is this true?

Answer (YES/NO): NO